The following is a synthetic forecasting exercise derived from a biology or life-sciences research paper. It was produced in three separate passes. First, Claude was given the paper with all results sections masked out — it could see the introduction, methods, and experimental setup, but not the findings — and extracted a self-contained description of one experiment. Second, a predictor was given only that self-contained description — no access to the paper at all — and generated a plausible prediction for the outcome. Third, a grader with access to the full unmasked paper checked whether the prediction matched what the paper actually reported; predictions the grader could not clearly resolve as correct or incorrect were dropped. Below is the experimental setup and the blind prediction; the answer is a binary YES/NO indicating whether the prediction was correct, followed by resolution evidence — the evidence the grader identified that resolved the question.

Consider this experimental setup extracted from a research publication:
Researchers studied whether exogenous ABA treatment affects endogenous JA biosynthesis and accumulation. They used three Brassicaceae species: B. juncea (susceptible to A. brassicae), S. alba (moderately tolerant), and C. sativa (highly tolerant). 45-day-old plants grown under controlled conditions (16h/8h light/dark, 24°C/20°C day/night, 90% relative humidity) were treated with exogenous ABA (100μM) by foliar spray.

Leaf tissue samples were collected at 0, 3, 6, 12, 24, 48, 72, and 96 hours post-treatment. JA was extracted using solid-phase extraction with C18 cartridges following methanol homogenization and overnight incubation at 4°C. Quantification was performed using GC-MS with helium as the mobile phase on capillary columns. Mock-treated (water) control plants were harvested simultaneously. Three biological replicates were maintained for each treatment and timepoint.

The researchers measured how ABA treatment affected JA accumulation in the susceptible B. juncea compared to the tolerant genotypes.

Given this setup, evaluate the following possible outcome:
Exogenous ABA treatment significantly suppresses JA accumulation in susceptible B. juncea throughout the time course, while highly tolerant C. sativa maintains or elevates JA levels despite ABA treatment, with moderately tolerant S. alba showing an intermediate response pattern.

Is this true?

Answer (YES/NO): YES